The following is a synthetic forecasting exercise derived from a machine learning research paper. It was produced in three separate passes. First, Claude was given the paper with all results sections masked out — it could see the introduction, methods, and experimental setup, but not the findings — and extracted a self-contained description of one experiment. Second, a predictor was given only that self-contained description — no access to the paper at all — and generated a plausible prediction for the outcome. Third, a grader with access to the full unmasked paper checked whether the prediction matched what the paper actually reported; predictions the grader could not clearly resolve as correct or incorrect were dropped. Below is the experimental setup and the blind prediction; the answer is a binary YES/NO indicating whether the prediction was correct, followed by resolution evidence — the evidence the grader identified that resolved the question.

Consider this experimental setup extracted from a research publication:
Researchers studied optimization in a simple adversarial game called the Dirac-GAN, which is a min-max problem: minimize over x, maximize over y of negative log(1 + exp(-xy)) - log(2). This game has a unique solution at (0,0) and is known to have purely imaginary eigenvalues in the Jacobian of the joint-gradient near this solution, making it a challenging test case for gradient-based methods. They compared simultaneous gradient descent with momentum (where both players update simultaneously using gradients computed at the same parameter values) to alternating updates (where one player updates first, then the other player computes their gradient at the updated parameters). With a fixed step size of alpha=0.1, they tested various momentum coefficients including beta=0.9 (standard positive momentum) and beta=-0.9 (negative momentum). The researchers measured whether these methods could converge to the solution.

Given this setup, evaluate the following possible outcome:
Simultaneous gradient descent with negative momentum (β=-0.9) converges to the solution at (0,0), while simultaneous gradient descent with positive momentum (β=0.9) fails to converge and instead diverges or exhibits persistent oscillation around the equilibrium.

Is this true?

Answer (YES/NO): NO